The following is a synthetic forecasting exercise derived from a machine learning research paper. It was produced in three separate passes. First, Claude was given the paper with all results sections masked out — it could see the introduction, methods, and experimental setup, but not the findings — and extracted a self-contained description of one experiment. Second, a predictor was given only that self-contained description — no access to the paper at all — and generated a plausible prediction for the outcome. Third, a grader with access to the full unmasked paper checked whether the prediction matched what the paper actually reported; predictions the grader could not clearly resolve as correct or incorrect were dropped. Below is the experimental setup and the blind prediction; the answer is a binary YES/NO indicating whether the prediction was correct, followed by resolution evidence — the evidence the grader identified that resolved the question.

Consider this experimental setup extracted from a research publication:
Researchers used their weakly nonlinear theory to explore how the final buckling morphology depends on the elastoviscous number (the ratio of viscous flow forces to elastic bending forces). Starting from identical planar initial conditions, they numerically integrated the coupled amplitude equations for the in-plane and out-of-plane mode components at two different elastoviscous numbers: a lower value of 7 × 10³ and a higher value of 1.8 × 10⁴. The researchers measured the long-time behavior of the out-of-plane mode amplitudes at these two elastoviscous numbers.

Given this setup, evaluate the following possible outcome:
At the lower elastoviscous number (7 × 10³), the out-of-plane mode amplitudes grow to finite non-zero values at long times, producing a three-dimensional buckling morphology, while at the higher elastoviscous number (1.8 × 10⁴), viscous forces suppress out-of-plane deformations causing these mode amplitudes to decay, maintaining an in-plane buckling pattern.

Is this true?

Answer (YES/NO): NO